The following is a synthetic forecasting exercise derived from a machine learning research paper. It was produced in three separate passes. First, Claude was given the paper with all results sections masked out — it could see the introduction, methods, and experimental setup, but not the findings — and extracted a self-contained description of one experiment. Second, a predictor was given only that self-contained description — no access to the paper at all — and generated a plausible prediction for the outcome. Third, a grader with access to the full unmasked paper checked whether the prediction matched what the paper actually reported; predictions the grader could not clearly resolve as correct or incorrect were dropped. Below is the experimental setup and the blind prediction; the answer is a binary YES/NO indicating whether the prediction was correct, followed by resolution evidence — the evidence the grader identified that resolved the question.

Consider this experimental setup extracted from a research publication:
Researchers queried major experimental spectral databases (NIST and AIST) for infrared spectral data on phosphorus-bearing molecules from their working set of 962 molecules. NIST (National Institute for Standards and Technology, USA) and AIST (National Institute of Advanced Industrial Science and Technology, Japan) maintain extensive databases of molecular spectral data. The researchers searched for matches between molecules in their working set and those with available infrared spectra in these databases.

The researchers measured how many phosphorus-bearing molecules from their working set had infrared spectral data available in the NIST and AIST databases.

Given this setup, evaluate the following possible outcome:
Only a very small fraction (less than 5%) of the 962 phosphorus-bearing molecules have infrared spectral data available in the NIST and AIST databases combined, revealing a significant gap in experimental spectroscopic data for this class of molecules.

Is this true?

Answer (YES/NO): YES